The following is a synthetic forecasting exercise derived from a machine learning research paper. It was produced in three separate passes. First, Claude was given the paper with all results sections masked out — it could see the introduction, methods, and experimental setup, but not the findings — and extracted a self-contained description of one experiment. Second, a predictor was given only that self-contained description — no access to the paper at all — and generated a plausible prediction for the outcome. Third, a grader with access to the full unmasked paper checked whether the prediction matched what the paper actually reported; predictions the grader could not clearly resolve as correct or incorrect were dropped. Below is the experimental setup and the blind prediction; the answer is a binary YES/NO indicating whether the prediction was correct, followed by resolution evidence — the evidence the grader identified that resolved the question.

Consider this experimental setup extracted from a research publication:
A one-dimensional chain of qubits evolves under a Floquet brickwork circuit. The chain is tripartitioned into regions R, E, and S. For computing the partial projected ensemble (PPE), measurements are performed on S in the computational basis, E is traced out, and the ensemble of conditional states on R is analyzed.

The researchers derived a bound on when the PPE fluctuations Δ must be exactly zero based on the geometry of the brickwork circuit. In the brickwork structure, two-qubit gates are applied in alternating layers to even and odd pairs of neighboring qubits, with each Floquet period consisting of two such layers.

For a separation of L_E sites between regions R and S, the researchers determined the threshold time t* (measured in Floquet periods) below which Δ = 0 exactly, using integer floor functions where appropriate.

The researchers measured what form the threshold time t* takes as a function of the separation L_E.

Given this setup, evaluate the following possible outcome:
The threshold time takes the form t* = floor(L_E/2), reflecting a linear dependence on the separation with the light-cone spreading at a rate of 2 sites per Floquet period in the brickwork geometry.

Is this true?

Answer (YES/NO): YES